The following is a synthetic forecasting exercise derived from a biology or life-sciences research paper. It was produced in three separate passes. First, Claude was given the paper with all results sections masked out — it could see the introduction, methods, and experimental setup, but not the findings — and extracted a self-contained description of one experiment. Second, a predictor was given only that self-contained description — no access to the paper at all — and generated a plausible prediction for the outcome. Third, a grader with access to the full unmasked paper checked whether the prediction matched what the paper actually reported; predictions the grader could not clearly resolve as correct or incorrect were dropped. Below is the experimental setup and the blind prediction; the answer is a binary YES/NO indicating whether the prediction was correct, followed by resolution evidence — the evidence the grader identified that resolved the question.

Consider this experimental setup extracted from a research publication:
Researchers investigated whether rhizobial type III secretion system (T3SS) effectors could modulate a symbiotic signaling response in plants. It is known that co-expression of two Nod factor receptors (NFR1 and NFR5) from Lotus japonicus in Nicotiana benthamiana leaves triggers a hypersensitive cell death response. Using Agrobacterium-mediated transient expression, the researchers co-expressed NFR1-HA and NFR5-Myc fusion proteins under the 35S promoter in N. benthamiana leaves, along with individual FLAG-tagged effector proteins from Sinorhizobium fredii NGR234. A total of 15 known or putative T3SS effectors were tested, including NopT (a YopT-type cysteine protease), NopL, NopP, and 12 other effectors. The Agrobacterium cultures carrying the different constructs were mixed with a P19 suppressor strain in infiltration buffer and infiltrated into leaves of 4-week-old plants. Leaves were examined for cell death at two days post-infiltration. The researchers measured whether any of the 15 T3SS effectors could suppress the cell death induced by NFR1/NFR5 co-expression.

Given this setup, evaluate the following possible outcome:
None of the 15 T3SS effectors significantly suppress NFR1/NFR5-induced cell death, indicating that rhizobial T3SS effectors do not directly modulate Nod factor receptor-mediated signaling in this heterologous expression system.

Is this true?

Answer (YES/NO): NO